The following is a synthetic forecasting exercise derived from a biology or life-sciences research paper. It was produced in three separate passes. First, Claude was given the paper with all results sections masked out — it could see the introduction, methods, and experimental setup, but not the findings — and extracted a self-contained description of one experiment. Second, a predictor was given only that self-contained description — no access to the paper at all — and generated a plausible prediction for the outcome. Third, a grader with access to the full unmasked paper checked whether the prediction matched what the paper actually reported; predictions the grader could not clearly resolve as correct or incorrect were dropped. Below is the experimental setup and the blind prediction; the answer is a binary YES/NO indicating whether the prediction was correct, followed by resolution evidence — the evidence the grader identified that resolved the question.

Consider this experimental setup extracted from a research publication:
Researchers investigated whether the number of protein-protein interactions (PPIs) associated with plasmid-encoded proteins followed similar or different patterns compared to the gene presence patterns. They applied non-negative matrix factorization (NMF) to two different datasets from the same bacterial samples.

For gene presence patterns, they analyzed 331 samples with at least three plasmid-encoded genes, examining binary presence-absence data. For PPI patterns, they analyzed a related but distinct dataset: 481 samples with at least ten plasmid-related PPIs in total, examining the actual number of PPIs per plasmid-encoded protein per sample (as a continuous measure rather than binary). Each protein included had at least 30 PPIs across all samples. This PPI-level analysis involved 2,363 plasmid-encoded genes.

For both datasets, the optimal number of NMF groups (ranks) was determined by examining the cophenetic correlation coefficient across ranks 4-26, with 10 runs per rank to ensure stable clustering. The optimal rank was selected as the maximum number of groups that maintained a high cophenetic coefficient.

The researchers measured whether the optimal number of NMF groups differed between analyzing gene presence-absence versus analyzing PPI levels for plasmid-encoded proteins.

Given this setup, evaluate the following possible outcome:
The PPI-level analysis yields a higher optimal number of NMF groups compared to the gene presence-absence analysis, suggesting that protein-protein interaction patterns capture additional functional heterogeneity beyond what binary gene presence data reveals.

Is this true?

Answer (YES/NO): YES